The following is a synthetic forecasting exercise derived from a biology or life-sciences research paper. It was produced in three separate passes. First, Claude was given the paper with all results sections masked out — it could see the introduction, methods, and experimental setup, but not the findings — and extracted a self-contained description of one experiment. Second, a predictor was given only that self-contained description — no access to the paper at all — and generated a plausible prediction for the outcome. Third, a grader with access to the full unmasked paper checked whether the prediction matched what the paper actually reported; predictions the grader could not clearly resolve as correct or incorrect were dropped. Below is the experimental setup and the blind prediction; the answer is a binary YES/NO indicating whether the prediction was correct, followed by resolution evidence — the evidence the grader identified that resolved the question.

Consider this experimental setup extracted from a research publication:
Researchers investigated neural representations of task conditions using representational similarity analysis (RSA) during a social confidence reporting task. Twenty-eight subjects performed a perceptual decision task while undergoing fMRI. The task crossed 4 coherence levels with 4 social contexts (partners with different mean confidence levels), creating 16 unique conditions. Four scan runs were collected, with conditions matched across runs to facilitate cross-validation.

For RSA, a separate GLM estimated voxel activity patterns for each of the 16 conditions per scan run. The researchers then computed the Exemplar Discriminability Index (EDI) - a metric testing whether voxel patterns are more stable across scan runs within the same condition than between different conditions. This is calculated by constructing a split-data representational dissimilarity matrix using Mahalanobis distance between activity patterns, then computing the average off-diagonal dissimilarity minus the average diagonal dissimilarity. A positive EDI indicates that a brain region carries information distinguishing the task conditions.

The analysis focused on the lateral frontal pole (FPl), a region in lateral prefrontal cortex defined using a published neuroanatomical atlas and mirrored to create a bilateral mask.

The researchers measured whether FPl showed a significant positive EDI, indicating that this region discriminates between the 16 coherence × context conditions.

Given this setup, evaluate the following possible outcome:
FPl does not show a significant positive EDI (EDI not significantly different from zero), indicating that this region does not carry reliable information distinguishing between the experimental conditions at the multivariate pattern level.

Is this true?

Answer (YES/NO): NO